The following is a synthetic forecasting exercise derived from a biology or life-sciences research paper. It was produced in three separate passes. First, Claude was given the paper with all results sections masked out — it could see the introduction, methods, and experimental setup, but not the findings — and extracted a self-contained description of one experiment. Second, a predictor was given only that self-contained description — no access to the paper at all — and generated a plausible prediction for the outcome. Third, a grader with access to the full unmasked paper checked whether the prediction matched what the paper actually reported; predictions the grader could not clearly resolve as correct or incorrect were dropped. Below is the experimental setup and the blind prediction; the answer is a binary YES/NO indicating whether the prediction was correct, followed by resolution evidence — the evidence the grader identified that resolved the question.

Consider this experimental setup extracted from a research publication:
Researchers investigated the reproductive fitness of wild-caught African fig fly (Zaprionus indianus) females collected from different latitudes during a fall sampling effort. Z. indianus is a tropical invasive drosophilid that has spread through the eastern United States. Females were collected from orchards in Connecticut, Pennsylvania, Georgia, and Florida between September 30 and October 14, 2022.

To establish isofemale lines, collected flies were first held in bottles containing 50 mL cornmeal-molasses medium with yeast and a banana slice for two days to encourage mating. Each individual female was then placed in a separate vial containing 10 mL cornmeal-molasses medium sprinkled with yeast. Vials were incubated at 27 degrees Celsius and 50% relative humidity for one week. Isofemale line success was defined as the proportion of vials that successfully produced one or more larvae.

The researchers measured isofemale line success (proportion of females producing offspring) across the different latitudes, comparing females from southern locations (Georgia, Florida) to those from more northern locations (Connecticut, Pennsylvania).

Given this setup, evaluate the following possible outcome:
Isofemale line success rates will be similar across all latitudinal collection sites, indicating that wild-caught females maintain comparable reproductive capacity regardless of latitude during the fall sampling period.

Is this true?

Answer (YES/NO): NO